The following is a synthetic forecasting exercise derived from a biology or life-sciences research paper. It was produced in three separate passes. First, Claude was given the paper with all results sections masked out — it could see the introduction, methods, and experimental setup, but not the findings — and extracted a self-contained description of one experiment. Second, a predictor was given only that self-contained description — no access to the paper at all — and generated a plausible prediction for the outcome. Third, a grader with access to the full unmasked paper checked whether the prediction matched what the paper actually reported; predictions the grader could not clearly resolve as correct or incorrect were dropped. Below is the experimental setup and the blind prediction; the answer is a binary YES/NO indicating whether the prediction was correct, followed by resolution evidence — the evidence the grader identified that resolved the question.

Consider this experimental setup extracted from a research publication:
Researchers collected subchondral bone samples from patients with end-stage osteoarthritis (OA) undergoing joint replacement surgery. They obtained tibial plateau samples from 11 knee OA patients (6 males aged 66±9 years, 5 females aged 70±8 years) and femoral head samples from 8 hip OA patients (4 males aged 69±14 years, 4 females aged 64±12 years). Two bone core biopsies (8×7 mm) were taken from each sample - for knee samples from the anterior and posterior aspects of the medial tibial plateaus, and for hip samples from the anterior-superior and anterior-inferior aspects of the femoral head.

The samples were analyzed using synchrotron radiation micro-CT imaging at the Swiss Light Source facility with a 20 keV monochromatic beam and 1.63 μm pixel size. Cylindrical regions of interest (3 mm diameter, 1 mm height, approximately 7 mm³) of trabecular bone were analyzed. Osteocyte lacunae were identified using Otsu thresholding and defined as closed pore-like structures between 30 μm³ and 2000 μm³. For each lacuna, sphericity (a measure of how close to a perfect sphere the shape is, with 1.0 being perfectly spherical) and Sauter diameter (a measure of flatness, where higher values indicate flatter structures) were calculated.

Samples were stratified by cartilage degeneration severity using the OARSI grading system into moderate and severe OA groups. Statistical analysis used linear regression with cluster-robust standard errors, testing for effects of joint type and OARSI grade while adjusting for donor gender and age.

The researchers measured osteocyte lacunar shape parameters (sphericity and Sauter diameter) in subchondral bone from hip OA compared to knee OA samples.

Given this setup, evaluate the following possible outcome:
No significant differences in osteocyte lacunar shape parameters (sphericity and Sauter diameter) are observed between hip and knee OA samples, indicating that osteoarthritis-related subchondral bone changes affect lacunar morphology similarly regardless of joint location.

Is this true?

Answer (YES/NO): NO